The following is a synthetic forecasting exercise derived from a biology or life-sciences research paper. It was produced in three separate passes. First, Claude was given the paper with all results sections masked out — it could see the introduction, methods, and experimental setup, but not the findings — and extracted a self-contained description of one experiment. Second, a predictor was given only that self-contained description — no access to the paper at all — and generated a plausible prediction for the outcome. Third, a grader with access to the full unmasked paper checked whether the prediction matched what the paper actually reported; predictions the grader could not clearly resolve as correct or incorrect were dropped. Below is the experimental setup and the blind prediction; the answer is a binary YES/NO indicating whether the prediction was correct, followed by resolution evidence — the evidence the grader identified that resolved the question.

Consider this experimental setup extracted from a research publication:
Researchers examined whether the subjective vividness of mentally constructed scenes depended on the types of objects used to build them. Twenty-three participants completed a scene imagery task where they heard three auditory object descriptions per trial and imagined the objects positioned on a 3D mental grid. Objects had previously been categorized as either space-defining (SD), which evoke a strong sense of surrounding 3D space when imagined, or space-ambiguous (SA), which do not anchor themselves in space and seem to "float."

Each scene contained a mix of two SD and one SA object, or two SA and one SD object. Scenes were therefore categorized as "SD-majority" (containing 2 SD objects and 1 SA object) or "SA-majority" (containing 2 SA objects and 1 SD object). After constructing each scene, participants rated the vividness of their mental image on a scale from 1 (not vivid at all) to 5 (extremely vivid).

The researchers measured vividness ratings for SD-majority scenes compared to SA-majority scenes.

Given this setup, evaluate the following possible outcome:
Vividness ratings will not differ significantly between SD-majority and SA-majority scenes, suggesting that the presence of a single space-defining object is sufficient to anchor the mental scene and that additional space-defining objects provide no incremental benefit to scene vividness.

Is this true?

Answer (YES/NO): YES